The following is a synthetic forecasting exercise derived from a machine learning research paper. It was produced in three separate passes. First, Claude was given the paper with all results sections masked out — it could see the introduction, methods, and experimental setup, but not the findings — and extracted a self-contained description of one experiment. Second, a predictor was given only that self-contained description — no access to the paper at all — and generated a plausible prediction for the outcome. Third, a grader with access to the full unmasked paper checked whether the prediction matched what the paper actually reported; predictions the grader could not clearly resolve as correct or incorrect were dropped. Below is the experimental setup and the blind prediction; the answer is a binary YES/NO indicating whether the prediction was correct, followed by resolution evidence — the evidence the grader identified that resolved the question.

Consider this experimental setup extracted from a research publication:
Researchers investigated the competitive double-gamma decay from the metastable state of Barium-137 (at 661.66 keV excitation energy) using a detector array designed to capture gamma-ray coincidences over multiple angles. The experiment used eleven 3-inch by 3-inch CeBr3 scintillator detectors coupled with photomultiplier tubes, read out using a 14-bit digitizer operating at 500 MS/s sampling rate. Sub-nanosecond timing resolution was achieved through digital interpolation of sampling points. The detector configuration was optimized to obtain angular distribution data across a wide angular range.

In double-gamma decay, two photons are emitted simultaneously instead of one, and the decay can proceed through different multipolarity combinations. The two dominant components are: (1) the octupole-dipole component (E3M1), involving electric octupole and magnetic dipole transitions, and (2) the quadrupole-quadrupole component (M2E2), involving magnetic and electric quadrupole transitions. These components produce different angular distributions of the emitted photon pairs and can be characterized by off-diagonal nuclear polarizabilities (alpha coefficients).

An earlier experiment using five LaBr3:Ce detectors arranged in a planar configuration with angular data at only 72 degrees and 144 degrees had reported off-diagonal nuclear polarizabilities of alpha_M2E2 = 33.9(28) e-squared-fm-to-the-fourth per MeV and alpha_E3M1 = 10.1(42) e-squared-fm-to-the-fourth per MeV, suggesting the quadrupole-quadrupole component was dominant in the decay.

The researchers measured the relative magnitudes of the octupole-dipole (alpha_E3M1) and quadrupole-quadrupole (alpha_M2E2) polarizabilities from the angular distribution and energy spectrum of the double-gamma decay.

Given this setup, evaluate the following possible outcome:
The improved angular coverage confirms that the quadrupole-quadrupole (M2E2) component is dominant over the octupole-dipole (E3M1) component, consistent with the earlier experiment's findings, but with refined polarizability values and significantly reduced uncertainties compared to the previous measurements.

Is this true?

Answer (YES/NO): NO